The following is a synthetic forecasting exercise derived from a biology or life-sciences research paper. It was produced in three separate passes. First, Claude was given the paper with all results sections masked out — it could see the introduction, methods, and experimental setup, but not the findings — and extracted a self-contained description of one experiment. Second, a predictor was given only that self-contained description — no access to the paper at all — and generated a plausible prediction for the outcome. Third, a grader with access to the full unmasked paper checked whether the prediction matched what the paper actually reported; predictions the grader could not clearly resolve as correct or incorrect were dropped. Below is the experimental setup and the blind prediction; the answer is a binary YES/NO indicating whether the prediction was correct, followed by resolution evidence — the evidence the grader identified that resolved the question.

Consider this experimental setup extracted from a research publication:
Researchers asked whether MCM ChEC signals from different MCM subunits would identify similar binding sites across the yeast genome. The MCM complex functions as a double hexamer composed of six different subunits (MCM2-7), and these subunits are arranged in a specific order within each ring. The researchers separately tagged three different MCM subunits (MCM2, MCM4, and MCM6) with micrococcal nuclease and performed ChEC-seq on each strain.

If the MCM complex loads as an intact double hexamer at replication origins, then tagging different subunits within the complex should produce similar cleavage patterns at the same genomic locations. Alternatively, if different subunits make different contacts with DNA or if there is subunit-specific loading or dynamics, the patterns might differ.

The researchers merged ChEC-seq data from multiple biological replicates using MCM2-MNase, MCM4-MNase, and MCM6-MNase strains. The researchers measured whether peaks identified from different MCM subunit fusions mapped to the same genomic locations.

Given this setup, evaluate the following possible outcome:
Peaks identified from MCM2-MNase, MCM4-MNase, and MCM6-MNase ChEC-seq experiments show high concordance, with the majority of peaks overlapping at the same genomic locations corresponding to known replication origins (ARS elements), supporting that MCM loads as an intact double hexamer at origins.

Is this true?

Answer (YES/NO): YES